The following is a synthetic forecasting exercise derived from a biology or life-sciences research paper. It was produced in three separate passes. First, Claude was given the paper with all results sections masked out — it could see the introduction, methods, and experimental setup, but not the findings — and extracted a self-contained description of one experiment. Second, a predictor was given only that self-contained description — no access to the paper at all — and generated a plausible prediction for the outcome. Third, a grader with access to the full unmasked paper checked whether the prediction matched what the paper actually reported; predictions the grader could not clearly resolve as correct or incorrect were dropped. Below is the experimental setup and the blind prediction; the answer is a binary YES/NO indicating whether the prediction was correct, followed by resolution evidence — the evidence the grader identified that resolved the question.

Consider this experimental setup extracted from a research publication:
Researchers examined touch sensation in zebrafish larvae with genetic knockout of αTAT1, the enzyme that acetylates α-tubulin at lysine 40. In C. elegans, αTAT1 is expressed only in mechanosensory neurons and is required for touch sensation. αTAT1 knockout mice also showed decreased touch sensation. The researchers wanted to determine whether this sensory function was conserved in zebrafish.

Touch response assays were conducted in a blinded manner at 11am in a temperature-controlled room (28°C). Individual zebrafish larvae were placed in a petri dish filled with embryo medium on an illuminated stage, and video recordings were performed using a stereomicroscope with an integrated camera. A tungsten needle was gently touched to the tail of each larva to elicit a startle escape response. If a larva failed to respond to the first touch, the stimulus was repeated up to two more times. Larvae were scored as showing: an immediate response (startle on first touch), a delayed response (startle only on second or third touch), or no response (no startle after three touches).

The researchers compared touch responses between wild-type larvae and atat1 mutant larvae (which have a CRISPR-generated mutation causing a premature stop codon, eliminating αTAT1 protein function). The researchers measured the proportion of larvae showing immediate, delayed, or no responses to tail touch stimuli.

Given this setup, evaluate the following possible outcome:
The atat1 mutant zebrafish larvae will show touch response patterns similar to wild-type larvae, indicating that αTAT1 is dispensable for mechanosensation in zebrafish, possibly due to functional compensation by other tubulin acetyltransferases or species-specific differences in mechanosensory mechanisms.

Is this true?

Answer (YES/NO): NO